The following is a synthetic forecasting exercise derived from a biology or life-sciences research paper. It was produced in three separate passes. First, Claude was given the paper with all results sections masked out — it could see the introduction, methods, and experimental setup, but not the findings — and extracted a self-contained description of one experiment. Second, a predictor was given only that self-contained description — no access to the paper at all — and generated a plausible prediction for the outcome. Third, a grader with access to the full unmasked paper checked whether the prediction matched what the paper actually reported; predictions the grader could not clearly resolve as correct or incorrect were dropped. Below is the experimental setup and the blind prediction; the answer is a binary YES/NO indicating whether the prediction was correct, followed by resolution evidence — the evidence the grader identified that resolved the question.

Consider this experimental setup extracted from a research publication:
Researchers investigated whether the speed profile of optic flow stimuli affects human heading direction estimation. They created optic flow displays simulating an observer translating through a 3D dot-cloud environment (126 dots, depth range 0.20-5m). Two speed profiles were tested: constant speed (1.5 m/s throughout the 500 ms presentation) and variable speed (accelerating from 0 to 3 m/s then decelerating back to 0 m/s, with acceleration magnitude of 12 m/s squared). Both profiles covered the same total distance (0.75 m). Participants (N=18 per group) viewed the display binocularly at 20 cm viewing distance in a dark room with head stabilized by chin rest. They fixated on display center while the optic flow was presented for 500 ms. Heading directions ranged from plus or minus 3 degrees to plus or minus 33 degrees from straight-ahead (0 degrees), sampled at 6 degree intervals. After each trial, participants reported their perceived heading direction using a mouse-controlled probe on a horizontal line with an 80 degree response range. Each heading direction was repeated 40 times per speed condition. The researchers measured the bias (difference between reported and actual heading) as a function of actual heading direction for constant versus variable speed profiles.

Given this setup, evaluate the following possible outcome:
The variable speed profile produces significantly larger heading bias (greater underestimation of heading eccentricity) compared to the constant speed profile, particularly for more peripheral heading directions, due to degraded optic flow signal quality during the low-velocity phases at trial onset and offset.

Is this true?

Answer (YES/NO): NO